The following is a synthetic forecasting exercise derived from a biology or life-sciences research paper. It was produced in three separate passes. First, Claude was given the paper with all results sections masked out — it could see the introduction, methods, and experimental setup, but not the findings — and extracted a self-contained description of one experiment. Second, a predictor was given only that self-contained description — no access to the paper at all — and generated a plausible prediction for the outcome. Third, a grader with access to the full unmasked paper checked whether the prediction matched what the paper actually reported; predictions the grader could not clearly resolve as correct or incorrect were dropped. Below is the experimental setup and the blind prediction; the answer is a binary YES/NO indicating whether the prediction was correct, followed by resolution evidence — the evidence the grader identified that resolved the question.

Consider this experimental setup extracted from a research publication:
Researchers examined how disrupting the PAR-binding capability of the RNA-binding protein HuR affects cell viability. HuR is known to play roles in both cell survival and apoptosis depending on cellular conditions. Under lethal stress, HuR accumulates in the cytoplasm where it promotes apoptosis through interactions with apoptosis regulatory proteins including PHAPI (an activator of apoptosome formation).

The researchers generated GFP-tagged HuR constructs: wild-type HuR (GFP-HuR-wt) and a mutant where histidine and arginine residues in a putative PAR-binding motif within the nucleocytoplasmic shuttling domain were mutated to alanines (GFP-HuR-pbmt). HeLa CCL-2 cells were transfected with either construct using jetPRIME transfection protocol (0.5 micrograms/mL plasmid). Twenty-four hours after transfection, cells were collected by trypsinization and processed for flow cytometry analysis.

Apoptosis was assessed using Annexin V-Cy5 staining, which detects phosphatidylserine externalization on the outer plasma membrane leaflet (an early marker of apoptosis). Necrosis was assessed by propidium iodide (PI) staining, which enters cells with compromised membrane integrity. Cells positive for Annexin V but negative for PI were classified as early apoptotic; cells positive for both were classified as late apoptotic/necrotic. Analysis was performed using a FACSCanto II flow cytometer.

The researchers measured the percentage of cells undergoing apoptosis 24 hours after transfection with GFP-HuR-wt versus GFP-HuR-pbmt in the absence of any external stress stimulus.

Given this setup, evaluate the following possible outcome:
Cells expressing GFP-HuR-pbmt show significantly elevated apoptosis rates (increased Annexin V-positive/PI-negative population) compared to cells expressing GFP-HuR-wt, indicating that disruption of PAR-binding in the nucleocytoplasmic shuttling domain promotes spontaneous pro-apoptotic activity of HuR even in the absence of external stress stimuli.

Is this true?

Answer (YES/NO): YES